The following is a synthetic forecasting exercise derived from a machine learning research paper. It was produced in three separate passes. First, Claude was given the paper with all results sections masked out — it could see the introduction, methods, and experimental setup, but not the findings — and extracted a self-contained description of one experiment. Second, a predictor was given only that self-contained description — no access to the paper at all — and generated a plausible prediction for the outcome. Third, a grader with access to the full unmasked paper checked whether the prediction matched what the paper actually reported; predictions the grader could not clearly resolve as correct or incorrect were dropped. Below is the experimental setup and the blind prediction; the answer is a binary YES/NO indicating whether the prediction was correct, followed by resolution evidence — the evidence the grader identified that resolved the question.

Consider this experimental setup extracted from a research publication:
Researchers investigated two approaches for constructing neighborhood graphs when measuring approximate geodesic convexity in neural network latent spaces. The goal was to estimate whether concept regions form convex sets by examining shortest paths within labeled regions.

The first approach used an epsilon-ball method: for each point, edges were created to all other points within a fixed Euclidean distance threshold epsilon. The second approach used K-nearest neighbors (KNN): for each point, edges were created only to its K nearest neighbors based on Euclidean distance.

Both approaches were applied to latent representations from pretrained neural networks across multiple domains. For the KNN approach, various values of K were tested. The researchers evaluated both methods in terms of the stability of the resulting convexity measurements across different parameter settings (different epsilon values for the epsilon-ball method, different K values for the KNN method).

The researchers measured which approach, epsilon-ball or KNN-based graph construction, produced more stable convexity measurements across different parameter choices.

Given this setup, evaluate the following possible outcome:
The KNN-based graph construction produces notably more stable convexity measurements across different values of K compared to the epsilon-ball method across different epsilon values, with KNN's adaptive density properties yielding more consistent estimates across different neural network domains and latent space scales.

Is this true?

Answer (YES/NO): YES